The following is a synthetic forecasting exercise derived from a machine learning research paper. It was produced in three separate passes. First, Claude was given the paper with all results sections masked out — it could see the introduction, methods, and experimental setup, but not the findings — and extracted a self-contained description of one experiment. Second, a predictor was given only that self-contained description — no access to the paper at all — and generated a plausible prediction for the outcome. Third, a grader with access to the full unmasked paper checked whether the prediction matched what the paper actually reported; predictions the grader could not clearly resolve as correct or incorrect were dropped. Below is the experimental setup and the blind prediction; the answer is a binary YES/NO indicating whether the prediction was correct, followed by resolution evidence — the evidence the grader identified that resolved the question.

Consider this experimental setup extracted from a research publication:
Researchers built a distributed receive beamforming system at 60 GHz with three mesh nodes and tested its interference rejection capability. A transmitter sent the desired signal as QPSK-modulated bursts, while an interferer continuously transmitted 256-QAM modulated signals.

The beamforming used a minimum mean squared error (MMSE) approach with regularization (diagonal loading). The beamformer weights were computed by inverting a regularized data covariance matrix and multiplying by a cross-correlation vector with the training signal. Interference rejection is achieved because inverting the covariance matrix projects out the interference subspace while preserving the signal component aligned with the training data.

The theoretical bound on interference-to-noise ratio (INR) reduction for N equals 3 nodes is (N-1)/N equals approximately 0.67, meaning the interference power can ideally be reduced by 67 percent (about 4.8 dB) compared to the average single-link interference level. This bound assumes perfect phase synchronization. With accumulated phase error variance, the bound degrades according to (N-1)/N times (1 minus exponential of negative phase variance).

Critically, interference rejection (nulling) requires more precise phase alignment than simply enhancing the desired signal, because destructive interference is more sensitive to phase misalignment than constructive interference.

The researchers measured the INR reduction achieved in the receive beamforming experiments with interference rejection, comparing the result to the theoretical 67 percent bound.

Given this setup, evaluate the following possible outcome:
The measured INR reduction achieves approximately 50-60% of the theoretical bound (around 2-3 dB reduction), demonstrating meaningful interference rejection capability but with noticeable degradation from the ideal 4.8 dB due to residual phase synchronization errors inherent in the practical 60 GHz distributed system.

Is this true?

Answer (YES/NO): NO